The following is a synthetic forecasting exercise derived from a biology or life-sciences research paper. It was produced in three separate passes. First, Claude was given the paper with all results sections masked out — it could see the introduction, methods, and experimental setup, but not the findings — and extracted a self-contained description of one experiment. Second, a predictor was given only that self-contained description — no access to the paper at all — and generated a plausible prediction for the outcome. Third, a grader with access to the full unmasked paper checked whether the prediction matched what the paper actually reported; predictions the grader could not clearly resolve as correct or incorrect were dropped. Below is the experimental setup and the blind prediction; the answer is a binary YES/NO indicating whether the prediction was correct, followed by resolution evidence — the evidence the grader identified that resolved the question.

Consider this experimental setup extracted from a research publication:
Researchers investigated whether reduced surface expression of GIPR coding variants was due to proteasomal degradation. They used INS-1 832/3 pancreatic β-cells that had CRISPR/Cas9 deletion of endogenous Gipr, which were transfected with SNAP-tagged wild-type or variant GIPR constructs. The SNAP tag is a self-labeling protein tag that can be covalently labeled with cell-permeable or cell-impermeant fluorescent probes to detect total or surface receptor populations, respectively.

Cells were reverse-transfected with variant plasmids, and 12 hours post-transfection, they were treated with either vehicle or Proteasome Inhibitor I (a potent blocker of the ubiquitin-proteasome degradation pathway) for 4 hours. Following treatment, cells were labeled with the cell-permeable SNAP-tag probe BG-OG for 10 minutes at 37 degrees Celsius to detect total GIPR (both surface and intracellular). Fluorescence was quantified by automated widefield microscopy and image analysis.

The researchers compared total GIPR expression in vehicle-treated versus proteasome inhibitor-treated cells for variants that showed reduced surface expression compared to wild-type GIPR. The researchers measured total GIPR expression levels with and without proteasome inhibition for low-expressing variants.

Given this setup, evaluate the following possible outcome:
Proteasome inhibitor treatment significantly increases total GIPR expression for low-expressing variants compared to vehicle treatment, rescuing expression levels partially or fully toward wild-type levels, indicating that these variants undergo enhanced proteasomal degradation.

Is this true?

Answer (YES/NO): NO